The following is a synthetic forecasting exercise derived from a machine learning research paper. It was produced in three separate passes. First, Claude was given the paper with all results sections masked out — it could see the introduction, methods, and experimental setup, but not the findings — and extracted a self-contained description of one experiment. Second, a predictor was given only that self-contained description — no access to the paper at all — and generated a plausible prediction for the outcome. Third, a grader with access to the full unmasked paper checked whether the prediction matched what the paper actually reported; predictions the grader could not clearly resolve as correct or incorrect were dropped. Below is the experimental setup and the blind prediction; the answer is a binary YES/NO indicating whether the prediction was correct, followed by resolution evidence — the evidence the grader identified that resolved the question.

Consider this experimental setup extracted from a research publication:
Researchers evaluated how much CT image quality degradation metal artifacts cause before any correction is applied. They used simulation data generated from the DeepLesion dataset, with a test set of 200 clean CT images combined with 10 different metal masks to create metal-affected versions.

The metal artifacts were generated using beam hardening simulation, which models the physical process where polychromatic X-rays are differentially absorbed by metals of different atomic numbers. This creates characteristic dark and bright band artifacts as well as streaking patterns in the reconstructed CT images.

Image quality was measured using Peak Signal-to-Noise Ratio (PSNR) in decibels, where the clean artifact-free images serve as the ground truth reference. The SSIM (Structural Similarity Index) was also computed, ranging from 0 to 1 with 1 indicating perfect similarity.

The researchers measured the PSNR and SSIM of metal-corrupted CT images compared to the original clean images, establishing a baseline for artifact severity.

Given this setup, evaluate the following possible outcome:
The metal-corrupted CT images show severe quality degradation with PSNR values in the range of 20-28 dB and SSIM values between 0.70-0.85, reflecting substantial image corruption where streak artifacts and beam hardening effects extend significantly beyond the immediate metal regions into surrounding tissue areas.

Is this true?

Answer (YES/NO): NO